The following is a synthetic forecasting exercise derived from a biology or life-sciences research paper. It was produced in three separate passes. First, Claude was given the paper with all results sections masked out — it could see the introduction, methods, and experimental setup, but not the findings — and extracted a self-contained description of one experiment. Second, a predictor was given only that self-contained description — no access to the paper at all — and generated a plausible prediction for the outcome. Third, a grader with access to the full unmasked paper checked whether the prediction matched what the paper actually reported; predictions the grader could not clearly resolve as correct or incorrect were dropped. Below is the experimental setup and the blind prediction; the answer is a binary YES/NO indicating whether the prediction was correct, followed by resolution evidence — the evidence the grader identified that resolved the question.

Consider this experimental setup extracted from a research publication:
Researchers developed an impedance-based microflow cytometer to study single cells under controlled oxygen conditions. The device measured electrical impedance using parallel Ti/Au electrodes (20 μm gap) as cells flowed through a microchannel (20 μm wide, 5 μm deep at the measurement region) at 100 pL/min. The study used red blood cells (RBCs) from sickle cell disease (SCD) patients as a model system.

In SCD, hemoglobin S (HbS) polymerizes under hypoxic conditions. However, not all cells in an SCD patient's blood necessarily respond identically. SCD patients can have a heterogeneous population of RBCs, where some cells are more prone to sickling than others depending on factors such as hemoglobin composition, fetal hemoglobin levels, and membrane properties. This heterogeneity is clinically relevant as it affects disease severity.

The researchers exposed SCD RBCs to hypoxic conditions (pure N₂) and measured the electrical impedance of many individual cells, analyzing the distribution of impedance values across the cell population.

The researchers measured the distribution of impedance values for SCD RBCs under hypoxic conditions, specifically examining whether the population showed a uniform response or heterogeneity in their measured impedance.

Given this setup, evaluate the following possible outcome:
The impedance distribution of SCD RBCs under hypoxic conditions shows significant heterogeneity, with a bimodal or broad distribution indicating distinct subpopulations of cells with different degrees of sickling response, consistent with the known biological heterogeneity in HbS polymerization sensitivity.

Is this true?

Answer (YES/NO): NO